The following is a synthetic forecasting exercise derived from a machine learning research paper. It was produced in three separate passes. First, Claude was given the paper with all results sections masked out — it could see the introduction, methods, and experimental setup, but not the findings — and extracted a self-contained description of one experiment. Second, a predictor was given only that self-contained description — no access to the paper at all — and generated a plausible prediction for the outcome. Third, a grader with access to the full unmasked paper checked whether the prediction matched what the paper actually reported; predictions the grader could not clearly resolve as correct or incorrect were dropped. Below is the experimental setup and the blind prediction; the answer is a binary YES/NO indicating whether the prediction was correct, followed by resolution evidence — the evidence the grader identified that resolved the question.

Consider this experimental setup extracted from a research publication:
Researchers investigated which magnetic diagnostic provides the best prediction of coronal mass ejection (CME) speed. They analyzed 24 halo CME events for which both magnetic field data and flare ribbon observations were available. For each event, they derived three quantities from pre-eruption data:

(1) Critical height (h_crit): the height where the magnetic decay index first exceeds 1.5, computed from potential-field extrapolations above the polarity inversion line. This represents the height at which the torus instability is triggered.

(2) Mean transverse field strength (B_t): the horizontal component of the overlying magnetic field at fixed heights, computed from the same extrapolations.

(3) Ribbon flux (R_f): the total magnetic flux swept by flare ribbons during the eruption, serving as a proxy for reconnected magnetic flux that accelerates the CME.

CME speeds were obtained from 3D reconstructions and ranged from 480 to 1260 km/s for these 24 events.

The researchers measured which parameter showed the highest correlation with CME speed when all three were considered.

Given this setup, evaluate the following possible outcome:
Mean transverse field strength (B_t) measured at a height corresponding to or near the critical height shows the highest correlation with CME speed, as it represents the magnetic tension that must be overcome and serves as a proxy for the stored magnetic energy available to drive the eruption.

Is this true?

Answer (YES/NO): NO